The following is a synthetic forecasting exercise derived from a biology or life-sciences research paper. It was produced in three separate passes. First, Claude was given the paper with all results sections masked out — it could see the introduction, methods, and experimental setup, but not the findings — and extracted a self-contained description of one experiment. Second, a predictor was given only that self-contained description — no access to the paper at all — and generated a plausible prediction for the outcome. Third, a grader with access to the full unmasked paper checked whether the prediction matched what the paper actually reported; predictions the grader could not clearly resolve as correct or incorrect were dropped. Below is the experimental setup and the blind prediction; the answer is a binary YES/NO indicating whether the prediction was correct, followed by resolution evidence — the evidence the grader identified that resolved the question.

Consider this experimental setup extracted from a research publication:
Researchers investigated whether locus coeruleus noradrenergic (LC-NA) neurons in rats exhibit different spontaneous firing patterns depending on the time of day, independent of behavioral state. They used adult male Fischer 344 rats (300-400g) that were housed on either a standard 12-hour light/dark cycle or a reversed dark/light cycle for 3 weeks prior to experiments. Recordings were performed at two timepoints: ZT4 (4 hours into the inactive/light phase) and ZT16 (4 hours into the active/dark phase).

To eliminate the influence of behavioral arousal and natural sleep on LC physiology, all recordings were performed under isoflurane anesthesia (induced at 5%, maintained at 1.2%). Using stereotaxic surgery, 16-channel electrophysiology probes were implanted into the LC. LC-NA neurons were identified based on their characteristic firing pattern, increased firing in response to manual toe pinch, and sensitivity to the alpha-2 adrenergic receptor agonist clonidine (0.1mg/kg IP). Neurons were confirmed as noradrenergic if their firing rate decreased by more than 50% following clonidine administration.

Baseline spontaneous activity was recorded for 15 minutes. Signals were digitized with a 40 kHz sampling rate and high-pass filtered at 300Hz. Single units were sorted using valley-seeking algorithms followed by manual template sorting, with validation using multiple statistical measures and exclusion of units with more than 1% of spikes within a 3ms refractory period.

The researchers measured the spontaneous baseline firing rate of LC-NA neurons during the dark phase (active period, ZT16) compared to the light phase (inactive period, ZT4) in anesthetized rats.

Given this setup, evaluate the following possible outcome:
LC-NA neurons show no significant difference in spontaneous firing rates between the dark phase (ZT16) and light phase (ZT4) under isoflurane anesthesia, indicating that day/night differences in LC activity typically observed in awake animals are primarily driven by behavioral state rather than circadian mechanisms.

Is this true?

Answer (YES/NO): NO